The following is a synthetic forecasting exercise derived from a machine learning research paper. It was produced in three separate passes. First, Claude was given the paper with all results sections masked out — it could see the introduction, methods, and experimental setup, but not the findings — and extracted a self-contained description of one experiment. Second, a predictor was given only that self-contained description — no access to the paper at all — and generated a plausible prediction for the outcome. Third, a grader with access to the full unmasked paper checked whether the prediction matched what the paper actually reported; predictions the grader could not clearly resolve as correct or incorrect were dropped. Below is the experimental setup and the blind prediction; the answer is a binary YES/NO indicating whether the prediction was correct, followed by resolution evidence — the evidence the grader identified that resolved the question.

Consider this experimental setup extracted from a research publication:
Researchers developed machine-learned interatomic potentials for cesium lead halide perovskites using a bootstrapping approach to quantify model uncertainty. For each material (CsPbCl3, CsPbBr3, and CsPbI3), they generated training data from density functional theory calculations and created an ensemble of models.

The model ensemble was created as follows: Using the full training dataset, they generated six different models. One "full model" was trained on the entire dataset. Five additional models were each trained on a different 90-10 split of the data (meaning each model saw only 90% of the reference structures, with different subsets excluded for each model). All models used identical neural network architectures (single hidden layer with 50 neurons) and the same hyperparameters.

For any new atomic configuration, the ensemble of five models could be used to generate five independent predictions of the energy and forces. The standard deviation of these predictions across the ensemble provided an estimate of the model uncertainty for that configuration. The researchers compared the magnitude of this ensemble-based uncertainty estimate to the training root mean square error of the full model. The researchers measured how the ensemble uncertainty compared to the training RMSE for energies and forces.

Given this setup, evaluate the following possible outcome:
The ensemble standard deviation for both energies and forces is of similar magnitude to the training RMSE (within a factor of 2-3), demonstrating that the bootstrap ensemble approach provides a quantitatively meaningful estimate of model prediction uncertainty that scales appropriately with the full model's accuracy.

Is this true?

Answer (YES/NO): YES